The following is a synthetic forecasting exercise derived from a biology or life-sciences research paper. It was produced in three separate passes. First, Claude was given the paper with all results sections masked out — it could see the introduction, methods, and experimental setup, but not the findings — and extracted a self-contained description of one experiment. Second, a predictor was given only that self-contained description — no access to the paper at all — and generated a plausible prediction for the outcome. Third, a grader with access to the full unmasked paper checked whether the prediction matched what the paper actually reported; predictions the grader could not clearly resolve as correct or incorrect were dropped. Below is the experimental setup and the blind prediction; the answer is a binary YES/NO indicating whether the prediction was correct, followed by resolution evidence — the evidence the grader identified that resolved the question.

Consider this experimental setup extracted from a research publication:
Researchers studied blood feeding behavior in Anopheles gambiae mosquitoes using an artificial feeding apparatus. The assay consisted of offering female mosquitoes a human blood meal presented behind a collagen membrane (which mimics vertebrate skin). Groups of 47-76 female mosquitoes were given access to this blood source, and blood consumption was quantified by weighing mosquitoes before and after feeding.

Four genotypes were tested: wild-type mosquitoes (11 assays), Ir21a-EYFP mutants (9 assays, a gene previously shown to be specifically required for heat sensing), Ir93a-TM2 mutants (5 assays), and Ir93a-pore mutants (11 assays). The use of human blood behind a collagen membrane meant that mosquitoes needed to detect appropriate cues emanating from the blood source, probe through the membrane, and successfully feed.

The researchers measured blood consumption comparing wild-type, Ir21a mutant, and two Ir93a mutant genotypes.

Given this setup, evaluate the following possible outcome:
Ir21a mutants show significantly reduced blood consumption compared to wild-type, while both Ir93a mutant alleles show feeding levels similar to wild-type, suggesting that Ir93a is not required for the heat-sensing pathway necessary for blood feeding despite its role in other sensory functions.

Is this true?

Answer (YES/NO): NO